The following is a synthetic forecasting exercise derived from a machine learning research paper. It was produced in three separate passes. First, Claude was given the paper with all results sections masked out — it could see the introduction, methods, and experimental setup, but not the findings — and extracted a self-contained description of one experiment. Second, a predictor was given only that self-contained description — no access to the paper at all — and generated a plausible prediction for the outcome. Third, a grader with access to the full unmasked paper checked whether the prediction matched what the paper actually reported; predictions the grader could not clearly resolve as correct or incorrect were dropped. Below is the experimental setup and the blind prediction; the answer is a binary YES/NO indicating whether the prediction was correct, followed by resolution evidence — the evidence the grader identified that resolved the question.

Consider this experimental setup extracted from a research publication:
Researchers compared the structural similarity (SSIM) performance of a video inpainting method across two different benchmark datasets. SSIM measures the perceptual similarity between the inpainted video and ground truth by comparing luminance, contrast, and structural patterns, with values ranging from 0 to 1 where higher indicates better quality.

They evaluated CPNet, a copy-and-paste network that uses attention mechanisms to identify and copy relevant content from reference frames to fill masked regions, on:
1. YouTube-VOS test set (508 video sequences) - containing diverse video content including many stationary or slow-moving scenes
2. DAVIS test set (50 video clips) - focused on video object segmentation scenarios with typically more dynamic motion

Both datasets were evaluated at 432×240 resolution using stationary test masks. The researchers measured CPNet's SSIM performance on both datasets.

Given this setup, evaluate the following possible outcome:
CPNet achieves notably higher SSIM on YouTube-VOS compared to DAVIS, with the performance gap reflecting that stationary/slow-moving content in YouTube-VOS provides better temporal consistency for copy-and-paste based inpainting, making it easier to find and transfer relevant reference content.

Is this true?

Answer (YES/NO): NO